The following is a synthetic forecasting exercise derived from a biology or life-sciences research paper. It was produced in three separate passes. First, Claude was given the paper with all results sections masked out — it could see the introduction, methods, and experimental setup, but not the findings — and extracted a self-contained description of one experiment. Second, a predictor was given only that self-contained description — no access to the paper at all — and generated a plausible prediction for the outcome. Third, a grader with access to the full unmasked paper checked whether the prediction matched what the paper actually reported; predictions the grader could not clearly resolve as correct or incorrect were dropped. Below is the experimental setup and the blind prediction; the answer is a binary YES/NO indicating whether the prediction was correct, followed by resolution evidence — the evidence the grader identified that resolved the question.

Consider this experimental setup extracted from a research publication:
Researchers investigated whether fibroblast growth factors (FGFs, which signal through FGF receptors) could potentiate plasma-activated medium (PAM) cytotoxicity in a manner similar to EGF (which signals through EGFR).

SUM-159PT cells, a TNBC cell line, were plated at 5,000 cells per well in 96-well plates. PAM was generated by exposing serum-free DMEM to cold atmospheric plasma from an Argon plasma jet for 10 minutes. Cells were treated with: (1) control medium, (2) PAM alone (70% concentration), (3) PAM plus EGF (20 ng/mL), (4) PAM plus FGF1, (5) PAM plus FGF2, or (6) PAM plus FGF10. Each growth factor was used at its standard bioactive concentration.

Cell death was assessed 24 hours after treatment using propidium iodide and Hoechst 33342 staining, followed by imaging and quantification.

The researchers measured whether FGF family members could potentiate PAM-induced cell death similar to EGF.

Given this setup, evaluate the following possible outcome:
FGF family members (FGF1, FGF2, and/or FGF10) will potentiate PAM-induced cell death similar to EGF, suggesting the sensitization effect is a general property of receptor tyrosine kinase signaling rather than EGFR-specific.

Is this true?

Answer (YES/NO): YES